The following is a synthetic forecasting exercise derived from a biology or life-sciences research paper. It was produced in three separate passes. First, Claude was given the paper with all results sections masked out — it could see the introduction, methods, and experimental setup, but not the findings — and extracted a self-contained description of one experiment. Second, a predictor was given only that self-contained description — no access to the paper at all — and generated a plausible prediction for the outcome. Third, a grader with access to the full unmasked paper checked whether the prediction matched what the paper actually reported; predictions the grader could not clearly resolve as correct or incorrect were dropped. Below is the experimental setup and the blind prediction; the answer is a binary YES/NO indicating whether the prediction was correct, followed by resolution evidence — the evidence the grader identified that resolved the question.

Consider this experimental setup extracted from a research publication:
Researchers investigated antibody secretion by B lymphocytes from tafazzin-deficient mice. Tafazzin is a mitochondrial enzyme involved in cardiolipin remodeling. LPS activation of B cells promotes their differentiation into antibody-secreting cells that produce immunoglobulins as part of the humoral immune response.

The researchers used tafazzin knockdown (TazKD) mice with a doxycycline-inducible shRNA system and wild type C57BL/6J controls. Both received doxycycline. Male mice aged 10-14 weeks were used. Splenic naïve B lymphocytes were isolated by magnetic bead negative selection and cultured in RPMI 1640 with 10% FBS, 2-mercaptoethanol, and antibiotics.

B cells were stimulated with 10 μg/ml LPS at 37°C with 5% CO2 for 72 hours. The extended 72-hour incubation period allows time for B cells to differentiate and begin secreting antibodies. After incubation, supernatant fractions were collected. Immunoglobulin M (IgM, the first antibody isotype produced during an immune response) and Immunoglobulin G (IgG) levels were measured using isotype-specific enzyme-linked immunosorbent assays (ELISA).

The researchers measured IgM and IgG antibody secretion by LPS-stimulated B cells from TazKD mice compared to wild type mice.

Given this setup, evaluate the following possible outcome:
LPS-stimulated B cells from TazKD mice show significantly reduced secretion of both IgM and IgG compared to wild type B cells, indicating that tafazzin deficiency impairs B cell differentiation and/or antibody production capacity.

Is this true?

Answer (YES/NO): NO